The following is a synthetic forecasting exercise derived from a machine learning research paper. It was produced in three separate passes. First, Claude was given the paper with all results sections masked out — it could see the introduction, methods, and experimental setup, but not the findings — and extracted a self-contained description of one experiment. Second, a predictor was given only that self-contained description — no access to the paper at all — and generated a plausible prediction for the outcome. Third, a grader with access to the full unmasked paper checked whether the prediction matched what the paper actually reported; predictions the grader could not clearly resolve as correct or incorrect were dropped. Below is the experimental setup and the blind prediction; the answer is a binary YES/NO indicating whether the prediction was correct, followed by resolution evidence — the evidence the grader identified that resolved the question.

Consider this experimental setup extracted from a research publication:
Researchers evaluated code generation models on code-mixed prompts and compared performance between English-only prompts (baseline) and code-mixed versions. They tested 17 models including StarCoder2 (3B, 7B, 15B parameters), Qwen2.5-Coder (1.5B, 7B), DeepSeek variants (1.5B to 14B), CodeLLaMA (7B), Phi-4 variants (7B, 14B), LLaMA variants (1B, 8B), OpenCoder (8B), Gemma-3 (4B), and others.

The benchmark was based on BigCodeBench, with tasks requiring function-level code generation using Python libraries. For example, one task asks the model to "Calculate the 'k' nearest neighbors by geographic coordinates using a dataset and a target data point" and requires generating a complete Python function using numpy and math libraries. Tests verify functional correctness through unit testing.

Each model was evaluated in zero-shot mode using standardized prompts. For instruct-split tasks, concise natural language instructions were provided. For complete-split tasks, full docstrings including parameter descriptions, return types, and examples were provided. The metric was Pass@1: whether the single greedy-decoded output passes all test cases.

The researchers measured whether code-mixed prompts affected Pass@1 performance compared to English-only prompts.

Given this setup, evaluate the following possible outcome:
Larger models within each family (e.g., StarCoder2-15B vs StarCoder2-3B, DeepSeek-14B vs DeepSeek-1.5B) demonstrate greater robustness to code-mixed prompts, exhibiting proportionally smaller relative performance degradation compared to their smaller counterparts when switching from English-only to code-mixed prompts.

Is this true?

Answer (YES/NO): NO